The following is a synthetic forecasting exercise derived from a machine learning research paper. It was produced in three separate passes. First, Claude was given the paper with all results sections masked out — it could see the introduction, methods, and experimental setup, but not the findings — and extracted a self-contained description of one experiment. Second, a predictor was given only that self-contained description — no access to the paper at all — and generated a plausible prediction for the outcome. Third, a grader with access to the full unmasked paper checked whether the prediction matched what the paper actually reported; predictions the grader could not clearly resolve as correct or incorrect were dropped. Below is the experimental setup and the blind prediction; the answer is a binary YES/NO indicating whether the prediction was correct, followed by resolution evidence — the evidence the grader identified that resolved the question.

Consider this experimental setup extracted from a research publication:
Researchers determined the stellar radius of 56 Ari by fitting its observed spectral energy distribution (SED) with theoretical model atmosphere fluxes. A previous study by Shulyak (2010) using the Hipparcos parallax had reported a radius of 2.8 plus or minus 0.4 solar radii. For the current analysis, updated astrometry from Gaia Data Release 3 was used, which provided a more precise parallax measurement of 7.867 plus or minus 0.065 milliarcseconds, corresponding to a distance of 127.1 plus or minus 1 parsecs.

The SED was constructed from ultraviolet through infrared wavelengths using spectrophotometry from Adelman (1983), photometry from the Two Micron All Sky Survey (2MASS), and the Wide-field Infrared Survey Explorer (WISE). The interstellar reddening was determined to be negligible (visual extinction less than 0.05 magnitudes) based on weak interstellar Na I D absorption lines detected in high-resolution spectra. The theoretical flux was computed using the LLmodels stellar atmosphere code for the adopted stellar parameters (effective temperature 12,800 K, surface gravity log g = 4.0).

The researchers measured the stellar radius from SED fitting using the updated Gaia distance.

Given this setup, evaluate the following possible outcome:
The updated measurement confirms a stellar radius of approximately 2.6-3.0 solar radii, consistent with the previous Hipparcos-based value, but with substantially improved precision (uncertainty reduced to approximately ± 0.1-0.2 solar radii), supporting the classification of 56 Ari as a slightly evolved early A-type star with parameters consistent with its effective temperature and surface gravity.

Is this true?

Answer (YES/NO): NO